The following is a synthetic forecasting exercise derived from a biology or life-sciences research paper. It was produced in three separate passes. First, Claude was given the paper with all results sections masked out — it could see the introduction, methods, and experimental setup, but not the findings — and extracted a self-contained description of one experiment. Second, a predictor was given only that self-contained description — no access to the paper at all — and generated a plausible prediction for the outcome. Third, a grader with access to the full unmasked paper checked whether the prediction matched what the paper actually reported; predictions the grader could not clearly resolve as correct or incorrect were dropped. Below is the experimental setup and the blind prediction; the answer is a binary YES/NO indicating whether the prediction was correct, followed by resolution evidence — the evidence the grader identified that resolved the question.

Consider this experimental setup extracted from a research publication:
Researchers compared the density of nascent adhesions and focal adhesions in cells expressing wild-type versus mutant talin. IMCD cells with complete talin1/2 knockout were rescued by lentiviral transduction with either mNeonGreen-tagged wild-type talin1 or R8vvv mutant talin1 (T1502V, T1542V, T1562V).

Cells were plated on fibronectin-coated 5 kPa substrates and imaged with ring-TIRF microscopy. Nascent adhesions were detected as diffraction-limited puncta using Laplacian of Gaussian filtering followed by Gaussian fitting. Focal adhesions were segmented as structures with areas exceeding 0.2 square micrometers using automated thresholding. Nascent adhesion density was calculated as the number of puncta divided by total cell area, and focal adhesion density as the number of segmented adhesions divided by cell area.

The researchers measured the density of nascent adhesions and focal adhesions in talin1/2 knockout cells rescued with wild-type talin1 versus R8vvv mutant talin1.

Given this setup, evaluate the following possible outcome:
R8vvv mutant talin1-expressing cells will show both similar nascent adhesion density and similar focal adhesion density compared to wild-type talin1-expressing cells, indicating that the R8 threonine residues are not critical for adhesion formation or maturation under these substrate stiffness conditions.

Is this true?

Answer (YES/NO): NO